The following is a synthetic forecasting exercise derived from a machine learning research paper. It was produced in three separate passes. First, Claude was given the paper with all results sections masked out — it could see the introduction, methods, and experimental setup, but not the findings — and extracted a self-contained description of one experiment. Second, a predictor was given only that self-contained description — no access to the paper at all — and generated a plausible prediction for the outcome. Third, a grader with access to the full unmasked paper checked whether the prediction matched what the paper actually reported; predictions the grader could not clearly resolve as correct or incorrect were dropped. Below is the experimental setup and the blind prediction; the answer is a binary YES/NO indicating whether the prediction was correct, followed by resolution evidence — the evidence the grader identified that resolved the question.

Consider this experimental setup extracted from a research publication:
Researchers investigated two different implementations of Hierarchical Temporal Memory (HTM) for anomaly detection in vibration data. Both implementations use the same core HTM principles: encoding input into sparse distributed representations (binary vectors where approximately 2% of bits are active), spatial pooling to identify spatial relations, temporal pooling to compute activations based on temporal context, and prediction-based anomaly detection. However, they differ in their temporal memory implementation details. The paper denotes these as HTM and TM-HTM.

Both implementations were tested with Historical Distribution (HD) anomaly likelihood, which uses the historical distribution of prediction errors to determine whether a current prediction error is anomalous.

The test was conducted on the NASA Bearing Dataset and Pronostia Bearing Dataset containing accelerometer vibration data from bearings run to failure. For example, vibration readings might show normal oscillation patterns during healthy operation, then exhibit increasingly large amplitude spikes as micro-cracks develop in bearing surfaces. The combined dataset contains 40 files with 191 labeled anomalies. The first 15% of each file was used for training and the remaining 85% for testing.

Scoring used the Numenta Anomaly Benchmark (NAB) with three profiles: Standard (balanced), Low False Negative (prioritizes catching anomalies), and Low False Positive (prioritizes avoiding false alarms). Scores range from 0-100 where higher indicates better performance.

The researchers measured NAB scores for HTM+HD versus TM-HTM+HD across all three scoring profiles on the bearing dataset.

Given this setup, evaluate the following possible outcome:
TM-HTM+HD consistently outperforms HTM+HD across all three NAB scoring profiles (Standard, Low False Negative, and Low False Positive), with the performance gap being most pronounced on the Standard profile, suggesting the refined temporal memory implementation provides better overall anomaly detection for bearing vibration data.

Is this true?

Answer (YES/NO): NO